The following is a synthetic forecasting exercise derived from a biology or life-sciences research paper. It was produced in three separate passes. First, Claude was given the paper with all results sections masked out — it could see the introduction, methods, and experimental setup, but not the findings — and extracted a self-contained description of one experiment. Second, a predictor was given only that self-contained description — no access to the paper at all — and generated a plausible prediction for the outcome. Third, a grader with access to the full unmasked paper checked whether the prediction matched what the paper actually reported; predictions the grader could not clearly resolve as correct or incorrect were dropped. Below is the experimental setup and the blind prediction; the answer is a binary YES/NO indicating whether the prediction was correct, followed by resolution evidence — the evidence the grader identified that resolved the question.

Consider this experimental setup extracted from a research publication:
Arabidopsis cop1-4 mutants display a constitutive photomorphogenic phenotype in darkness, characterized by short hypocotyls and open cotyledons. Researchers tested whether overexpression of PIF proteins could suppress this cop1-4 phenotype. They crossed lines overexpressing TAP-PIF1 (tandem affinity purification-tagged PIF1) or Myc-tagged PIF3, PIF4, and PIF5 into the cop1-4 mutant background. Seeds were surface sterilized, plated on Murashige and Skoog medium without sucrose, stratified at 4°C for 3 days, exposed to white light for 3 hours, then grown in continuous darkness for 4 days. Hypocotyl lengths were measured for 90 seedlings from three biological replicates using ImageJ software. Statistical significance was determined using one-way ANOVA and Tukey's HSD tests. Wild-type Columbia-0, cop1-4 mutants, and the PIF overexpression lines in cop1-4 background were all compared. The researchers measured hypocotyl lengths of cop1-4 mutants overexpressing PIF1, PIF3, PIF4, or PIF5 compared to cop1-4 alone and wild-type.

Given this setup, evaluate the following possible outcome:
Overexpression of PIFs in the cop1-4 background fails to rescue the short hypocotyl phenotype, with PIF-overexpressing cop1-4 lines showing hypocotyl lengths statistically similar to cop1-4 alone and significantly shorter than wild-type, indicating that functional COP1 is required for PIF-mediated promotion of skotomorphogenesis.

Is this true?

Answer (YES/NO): NO